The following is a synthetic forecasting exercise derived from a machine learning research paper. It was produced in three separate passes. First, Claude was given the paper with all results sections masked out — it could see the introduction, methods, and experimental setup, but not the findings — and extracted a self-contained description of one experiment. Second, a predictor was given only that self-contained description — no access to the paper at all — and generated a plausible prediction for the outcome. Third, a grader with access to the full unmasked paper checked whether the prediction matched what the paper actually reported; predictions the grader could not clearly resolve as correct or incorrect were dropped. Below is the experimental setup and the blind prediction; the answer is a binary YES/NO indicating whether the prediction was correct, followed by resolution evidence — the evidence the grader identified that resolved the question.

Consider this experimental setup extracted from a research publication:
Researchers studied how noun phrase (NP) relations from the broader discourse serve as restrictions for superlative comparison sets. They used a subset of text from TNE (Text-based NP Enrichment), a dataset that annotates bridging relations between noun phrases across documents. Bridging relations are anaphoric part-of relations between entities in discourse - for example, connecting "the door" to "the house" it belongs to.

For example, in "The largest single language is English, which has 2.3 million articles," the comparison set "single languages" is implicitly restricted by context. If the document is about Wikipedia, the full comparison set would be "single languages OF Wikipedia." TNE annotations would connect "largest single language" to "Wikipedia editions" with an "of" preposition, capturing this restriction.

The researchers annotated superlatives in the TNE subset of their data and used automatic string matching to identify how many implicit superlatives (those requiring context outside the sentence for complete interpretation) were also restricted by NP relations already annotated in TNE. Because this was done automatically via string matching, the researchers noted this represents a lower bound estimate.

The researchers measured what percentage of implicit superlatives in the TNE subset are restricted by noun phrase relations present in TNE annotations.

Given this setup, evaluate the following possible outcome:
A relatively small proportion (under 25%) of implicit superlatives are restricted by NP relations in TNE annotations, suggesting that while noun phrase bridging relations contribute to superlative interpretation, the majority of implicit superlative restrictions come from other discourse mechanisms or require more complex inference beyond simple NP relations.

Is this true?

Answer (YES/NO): NO